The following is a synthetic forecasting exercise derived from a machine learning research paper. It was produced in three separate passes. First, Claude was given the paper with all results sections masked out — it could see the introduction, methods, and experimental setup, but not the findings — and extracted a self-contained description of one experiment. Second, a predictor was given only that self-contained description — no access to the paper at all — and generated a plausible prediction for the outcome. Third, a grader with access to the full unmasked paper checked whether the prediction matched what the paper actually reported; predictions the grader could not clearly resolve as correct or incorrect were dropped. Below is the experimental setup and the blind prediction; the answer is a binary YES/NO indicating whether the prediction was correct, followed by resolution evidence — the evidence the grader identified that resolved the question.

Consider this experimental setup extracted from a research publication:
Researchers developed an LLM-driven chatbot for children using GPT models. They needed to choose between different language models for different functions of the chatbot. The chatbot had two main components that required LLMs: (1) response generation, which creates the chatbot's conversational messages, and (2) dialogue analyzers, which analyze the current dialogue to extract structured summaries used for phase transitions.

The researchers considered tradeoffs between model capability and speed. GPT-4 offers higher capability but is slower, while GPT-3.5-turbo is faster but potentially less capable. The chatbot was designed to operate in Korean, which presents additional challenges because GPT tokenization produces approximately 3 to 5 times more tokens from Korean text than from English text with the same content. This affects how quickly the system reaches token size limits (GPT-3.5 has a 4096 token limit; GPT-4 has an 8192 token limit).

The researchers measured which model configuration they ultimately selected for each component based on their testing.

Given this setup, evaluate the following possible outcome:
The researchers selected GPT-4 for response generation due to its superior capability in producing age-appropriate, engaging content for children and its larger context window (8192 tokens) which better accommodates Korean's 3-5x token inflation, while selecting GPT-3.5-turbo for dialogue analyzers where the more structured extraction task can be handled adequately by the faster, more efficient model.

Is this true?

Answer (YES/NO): YES